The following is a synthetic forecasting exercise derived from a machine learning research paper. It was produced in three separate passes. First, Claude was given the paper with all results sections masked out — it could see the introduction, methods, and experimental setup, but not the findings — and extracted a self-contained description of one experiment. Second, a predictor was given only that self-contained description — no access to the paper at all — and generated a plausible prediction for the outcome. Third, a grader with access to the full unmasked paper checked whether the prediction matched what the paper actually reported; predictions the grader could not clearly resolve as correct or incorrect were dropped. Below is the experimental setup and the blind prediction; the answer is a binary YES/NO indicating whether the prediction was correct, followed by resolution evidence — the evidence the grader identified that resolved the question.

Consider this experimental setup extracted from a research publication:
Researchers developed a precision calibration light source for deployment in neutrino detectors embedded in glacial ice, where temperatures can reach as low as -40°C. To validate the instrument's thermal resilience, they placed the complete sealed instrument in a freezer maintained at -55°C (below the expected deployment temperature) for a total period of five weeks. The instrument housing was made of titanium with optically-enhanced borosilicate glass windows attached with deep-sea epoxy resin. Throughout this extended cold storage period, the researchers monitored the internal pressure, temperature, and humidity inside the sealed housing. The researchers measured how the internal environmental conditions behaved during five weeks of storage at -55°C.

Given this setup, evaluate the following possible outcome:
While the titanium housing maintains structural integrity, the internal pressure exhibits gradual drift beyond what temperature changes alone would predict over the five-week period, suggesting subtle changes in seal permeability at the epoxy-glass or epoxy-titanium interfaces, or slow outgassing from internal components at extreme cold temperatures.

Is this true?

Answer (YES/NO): NO